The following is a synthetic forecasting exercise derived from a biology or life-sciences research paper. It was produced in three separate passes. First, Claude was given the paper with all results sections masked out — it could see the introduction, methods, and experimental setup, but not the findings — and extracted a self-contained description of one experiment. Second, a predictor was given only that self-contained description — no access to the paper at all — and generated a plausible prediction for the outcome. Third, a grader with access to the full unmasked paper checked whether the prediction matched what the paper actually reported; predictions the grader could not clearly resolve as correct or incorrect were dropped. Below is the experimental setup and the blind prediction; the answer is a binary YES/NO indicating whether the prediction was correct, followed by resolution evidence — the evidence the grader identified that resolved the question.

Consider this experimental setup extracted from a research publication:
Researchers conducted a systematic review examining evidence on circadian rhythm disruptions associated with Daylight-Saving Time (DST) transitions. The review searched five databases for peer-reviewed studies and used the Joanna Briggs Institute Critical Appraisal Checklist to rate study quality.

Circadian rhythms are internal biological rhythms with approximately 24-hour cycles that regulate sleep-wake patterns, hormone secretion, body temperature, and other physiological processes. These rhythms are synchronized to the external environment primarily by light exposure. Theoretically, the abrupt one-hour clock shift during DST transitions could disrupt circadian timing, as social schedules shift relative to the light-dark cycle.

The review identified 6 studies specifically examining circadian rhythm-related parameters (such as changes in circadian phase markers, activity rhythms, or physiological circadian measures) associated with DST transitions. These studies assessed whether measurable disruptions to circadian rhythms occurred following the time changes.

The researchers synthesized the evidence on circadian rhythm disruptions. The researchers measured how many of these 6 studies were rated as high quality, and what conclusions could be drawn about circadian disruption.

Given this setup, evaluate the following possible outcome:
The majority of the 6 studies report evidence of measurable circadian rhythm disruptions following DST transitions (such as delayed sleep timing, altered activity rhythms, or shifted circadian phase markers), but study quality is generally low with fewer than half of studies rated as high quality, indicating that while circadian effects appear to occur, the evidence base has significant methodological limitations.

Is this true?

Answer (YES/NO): NO